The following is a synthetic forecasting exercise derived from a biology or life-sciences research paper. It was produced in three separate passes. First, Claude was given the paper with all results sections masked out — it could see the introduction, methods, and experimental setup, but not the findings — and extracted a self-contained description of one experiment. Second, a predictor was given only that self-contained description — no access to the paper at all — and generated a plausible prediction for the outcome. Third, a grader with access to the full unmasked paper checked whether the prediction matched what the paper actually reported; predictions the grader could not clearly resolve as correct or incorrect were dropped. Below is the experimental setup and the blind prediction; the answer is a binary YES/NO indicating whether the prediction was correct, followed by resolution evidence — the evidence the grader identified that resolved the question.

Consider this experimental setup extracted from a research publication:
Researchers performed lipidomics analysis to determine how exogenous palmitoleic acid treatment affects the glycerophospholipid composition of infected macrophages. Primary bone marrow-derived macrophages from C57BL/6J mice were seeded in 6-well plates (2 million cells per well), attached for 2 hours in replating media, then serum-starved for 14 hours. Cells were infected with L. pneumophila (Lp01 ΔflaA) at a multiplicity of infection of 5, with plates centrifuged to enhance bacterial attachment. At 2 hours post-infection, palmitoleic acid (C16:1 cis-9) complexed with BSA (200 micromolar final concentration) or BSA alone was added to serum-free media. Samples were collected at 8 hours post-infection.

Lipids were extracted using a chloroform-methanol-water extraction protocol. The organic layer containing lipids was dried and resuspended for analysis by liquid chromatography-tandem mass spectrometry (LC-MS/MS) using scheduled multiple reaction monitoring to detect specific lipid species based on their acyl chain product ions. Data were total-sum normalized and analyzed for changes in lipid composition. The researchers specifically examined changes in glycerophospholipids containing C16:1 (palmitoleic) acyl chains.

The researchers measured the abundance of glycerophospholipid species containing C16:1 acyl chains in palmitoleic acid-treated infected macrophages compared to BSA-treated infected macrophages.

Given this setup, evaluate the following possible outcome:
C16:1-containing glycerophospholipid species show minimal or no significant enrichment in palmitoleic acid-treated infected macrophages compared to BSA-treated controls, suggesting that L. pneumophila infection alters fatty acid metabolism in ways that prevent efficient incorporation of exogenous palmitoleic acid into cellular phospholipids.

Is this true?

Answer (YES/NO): NO